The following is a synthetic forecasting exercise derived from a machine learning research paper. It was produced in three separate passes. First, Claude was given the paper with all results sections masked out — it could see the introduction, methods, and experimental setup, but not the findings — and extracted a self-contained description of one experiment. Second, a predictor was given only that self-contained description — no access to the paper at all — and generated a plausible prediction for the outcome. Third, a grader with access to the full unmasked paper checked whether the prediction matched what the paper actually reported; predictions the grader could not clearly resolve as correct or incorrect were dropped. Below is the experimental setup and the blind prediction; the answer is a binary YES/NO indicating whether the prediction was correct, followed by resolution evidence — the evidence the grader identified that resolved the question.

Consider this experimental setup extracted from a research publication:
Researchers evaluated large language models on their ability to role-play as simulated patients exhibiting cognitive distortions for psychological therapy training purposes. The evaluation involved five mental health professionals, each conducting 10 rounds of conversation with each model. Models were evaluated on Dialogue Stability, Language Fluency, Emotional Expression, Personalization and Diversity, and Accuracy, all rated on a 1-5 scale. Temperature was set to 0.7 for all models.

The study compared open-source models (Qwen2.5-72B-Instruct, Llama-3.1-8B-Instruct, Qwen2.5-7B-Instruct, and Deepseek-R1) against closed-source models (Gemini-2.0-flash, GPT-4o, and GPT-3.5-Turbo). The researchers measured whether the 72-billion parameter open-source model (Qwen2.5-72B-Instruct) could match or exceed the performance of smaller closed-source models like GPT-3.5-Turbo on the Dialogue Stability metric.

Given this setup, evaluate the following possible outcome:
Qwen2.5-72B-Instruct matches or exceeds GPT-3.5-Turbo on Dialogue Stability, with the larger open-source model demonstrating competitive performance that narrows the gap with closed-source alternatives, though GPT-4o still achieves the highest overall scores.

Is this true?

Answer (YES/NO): NO